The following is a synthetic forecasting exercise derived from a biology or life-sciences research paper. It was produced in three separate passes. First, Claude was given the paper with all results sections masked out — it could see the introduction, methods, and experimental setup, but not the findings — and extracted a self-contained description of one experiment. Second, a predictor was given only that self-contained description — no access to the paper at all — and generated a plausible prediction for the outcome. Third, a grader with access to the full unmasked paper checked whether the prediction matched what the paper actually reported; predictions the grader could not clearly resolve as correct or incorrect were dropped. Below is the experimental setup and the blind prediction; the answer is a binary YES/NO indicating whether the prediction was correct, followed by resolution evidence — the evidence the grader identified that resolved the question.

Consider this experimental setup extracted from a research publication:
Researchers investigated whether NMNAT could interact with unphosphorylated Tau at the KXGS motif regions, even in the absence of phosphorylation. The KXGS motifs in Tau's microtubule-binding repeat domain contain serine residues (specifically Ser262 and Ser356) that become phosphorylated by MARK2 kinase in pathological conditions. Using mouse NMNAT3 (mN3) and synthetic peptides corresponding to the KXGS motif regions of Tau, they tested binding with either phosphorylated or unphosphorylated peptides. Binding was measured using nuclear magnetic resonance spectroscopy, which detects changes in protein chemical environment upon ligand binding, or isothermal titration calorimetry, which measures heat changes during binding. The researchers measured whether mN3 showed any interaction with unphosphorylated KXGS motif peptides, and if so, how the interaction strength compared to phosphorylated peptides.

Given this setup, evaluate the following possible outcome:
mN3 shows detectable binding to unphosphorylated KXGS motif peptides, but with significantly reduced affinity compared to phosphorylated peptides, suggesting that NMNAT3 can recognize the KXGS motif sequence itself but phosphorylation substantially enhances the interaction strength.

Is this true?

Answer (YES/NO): YES